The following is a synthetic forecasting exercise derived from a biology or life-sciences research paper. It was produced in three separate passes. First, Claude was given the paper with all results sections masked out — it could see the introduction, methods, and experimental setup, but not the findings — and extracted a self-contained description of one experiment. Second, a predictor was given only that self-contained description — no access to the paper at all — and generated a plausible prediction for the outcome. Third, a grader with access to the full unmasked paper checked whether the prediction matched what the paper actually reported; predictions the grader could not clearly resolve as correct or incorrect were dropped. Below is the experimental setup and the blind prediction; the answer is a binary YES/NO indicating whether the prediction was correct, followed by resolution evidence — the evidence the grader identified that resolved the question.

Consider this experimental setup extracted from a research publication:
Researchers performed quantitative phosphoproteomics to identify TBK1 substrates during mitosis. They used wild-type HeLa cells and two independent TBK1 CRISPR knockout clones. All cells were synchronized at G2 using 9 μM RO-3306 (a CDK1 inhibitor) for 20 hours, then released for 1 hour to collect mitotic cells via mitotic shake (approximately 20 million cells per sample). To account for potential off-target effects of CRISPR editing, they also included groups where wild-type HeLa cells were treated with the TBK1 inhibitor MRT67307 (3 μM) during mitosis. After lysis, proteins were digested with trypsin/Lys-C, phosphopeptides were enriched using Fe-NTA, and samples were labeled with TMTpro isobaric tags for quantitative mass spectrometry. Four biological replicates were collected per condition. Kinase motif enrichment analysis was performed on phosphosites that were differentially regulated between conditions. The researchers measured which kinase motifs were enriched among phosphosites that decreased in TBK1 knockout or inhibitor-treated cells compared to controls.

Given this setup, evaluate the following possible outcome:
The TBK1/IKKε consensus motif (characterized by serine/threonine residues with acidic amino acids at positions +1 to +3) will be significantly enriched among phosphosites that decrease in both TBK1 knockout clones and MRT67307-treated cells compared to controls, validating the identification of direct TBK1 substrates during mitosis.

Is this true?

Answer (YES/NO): YES